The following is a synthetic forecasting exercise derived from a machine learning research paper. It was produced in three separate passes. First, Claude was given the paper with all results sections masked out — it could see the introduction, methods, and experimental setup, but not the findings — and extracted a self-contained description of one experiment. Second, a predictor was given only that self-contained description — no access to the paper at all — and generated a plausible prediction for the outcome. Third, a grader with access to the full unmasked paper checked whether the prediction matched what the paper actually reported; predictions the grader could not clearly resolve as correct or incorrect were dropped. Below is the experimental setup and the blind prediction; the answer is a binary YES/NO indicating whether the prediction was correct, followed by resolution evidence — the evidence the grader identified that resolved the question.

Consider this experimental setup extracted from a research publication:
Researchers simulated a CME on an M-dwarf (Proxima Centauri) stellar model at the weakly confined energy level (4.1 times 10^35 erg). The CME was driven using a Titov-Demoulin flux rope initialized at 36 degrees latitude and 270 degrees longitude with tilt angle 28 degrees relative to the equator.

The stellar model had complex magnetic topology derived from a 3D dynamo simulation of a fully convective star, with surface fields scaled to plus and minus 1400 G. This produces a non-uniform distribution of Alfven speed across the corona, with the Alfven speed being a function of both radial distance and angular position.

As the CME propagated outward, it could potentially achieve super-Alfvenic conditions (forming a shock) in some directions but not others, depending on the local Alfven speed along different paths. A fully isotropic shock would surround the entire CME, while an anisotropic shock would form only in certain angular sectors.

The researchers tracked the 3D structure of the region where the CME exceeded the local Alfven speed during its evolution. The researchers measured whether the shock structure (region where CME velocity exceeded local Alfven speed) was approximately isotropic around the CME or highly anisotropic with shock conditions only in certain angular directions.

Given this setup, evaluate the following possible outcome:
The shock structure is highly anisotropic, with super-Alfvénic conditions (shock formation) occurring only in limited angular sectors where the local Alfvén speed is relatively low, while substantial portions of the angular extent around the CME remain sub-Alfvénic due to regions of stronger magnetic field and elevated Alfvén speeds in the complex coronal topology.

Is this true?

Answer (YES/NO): YES